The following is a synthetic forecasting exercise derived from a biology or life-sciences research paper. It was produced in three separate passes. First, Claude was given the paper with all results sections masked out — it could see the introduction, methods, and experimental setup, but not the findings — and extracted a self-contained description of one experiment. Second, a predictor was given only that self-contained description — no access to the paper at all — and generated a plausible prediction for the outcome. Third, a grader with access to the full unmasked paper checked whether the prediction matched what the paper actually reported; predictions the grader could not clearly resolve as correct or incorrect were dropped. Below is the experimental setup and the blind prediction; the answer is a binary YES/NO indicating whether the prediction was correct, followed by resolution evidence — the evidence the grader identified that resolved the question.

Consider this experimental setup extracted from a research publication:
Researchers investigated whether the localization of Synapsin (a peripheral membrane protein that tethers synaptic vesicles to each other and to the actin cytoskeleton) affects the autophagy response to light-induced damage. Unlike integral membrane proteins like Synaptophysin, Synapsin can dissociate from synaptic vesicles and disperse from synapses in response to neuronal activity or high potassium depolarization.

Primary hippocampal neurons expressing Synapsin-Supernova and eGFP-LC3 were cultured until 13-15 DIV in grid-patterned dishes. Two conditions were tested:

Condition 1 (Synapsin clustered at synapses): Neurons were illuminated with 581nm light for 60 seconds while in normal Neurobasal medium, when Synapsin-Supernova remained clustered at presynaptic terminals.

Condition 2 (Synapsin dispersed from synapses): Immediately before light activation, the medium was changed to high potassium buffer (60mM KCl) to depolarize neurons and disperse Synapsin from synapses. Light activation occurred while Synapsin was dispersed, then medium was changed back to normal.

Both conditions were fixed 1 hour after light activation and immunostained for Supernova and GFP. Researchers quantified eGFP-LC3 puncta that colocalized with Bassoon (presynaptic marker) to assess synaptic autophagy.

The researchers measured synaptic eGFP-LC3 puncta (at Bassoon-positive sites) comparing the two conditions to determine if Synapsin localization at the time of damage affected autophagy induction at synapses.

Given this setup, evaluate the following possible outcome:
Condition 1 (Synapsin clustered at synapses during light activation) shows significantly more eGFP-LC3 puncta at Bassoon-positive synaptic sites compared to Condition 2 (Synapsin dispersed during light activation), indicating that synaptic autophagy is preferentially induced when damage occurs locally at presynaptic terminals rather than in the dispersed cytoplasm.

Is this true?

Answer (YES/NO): YES